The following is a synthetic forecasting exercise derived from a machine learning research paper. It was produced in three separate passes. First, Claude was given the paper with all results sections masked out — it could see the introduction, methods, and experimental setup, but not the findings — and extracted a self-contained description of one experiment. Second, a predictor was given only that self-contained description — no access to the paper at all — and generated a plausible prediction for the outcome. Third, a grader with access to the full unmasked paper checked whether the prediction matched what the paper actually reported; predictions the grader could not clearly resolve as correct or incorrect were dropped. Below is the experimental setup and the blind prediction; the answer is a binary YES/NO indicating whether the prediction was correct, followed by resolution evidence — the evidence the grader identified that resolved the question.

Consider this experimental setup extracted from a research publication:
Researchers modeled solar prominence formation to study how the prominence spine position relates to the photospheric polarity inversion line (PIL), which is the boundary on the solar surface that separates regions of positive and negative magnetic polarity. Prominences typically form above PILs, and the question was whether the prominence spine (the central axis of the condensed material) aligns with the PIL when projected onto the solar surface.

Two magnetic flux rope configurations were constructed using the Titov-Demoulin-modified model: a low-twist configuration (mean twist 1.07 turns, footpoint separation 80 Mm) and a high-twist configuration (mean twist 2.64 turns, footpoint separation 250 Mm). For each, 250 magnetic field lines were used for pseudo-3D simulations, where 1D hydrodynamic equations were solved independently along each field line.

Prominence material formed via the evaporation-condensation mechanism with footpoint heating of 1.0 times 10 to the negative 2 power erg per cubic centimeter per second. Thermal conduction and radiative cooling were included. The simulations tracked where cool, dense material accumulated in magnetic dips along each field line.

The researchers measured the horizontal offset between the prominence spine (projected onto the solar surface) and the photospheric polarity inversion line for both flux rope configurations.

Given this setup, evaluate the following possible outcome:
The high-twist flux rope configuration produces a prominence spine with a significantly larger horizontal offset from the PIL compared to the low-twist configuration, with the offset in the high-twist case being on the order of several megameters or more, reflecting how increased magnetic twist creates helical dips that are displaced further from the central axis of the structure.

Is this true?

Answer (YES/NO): NO